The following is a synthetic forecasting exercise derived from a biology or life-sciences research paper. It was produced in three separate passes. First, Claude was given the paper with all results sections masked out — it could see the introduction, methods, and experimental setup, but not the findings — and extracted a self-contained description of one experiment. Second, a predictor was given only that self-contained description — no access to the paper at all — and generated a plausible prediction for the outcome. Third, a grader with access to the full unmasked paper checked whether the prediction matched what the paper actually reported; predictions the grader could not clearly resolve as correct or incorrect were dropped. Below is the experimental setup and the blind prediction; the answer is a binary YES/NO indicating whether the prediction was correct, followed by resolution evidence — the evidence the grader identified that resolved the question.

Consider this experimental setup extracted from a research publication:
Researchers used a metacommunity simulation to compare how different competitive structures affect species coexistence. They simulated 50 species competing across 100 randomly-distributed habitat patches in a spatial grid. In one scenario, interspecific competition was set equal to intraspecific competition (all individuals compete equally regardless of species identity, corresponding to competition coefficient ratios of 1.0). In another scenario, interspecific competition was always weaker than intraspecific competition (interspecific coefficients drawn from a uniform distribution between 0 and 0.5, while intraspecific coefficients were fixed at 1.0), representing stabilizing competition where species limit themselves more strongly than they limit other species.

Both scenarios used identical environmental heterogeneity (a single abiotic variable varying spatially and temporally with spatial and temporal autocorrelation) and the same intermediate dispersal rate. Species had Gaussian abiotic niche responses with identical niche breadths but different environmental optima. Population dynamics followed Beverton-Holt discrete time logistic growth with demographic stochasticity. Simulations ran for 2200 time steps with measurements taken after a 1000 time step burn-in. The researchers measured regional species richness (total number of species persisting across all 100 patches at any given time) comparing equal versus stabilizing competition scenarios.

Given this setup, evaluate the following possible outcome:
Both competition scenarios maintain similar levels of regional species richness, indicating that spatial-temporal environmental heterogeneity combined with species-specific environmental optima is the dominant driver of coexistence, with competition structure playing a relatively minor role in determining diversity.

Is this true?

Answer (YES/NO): NO